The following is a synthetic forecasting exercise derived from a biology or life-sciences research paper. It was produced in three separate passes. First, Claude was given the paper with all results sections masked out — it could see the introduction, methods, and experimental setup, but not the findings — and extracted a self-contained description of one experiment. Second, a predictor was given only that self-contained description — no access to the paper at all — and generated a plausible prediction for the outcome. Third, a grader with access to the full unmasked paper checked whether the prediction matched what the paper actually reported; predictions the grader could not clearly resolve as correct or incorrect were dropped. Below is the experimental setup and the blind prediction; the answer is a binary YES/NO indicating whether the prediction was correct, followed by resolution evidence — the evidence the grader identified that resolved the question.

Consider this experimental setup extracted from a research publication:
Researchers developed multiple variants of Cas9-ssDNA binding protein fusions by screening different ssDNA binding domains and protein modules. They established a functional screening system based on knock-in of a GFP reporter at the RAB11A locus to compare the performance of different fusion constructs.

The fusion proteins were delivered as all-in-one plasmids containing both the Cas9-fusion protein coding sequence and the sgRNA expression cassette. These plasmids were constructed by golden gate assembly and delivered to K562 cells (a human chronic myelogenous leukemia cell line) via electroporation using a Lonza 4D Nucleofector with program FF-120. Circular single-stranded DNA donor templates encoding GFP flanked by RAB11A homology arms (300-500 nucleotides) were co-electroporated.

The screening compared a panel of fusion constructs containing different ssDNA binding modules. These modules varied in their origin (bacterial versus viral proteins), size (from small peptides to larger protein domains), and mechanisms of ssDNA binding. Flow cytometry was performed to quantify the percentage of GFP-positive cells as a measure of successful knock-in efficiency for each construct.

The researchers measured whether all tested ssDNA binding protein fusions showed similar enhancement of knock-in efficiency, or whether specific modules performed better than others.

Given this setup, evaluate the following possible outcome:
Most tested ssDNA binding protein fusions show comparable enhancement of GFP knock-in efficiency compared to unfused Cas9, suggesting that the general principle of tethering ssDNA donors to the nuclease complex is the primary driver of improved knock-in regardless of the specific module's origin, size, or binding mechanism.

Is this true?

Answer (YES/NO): NO